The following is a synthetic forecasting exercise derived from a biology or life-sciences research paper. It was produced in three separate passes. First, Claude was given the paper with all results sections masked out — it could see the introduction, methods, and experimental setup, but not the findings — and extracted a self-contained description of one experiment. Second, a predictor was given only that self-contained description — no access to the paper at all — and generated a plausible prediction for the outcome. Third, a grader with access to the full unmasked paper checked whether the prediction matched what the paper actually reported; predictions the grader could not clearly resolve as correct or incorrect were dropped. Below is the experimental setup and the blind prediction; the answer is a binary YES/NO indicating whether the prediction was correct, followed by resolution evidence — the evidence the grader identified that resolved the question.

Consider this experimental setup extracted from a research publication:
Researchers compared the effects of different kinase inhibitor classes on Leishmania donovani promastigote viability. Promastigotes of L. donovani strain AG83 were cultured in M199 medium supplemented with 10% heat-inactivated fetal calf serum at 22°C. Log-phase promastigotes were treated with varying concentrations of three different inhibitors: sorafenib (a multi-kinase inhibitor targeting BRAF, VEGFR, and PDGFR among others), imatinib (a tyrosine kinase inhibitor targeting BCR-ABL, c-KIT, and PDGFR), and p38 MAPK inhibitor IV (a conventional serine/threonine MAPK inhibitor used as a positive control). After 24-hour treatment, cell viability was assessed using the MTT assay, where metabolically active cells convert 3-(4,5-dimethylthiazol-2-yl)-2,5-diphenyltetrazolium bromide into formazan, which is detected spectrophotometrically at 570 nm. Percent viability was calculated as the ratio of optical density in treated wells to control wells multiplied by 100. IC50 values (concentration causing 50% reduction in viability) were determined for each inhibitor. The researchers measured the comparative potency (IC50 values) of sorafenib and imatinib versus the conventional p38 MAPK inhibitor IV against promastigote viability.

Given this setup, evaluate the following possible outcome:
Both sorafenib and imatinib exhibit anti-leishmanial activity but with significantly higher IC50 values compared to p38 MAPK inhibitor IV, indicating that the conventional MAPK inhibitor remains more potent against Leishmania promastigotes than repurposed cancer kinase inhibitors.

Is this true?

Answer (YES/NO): NO